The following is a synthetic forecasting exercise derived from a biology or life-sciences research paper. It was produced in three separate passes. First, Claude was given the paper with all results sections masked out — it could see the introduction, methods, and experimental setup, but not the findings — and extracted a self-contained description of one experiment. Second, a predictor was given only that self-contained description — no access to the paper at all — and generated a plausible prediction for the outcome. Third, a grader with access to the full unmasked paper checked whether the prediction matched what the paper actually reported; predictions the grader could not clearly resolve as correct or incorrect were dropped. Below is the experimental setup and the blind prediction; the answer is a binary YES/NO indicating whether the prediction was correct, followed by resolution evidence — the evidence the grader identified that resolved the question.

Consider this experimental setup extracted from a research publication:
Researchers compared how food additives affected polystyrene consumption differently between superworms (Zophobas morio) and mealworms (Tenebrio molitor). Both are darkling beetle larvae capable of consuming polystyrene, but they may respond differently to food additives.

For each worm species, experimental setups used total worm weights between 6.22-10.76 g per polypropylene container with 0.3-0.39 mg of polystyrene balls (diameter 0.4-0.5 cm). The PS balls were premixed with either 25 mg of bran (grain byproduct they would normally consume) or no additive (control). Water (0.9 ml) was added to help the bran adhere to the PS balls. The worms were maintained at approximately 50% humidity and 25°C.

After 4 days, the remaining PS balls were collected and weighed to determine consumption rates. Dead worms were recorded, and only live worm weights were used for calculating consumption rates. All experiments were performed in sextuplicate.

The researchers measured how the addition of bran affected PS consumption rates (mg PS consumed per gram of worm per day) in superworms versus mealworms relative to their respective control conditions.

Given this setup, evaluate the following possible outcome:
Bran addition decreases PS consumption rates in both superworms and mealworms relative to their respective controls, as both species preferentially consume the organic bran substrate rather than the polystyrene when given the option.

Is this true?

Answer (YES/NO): NO